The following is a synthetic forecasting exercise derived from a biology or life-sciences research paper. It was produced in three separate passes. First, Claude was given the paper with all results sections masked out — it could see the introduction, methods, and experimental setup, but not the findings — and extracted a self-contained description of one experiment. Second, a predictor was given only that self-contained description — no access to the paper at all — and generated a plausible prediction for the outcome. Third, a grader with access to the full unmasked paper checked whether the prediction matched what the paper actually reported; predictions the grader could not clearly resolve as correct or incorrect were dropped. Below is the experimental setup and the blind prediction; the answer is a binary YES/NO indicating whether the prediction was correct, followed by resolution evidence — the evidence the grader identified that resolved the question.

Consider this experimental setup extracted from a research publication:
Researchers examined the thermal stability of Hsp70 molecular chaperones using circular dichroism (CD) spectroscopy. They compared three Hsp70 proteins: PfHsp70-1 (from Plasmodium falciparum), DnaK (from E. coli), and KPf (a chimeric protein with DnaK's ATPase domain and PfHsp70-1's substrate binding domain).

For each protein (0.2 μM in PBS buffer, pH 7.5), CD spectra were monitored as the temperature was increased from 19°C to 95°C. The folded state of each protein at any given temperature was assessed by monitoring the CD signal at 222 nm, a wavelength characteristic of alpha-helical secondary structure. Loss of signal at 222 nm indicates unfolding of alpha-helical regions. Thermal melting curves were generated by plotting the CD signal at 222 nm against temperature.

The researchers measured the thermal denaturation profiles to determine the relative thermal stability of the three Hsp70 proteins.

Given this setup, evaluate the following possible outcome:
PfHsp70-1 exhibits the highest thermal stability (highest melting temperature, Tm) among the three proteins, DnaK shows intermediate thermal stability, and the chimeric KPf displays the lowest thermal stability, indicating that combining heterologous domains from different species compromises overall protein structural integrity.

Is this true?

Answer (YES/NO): NO